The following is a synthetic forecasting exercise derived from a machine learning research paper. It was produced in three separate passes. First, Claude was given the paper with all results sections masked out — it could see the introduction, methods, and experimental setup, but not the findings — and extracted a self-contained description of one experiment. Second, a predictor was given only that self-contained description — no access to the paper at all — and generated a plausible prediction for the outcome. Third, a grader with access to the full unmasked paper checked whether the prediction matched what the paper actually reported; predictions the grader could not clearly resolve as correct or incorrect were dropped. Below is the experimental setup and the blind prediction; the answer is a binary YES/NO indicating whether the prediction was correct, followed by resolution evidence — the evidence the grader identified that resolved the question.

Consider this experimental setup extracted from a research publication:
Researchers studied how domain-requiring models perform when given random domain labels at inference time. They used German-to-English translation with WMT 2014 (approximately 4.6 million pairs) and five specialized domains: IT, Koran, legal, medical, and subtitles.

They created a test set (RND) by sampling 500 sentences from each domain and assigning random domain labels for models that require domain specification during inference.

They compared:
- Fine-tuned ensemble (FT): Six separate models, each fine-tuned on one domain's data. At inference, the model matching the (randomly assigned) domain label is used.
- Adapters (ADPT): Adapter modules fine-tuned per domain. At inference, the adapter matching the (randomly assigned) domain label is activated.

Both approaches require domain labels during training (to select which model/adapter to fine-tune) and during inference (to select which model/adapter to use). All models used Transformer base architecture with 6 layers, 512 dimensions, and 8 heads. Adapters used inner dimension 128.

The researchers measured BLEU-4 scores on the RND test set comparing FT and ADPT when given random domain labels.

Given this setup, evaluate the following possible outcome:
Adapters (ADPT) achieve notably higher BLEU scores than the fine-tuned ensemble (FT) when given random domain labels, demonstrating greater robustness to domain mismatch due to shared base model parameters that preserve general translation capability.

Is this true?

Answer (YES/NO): NO